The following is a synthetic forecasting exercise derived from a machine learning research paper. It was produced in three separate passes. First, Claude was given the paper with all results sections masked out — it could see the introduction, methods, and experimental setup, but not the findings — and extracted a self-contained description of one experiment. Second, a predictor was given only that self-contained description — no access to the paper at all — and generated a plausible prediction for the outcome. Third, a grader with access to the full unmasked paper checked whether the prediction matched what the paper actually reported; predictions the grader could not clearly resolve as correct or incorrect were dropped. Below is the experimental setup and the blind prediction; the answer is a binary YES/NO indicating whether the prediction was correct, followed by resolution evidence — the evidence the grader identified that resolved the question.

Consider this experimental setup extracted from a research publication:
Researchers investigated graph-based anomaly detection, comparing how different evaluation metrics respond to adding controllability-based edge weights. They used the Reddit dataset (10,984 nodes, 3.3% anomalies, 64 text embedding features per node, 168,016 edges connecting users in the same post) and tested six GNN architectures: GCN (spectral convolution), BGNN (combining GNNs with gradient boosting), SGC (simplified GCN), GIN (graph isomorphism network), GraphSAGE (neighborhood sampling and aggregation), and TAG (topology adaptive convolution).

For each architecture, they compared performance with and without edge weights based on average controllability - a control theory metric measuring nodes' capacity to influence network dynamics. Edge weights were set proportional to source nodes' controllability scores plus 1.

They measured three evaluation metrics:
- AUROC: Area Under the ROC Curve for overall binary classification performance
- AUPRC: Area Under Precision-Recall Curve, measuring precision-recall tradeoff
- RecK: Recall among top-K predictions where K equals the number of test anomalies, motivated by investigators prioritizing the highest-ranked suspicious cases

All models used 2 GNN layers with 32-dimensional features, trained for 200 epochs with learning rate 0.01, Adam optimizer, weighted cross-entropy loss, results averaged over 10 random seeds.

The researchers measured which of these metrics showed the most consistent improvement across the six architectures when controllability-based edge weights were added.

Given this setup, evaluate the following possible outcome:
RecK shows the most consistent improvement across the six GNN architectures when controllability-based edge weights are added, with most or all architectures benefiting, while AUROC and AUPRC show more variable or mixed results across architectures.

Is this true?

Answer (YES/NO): NO